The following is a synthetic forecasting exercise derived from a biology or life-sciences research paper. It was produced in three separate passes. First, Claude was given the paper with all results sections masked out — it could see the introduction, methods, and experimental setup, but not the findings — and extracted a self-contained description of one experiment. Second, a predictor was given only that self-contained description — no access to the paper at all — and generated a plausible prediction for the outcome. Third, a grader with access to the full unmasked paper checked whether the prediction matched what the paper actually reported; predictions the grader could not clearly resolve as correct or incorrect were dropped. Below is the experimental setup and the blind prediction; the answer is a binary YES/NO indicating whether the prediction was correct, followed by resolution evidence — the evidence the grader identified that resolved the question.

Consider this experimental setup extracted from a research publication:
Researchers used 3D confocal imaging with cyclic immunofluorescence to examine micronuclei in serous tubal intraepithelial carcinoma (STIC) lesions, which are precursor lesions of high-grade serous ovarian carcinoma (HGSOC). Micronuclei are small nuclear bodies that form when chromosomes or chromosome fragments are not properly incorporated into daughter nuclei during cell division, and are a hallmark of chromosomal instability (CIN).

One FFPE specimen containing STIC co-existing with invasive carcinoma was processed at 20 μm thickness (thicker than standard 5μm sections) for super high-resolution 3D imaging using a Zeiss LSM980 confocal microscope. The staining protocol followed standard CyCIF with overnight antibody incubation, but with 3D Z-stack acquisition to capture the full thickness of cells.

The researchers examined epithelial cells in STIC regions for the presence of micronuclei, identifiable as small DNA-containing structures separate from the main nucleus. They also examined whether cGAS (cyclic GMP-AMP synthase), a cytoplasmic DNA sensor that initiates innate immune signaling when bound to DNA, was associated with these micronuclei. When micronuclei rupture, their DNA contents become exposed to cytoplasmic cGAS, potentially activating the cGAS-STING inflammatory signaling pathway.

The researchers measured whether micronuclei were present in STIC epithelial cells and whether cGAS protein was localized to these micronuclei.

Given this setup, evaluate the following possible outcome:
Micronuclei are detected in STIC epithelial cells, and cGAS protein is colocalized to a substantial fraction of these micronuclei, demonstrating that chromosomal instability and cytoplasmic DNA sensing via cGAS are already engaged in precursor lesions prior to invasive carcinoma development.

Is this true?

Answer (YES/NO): NO